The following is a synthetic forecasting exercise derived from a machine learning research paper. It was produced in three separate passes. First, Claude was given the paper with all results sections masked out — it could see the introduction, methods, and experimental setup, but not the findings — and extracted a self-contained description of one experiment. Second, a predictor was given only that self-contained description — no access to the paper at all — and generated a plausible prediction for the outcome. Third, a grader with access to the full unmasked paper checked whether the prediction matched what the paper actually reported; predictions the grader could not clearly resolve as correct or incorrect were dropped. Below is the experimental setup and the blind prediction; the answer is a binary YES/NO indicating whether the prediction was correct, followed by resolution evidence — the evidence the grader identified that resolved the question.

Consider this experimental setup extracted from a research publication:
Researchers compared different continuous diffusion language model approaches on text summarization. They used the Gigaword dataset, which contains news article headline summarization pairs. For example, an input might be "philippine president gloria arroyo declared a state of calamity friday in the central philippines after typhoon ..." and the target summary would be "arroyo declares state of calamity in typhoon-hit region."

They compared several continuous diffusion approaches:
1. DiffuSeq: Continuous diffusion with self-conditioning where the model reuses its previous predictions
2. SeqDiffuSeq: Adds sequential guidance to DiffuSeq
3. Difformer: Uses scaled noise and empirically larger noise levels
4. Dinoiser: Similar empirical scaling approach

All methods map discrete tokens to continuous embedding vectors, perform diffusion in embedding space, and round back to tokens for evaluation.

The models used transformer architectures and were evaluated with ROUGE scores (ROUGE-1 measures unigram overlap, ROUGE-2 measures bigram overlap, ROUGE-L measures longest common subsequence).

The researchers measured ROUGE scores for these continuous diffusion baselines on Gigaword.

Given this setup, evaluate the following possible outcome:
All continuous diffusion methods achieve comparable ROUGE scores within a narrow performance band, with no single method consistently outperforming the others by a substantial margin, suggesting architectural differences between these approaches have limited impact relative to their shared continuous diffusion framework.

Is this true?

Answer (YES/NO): NO